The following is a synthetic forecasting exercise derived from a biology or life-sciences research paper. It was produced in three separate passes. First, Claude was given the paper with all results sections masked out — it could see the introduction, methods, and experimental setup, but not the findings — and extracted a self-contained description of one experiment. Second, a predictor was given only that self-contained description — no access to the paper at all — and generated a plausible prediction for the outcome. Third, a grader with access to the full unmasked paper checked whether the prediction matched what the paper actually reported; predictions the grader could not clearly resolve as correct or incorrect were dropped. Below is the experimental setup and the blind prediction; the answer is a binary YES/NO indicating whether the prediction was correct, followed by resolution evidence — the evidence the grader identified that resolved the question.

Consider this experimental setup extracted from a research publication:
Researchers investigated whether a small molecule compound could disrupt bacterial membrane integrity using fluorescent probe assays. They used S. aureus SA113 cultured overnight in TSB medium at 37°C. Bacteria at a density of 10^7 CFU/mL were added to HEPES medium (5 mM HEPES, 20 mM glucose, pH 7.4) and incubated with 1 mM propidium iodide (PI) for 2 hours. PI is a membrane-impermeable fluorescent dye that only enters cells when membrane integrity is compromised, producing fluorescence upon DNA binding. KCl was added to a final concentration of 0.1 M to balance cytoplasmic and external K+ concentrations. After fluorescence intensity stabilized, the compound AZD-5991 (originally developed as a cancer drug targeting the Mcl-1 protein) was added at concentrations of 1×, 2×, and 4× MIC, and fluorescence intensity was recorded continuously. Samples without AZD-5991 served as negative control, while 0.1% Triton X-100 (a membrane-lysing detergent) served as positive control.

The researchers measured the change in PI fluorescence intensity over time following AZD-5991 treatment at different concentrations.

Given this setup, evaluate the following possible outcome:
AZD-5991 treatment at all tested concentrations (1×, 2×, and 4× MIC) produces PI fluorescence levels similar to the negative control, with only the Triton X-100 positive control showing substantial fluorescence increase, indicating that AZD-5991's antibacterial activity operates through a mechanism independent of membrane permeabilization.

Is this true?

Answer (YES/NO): NO